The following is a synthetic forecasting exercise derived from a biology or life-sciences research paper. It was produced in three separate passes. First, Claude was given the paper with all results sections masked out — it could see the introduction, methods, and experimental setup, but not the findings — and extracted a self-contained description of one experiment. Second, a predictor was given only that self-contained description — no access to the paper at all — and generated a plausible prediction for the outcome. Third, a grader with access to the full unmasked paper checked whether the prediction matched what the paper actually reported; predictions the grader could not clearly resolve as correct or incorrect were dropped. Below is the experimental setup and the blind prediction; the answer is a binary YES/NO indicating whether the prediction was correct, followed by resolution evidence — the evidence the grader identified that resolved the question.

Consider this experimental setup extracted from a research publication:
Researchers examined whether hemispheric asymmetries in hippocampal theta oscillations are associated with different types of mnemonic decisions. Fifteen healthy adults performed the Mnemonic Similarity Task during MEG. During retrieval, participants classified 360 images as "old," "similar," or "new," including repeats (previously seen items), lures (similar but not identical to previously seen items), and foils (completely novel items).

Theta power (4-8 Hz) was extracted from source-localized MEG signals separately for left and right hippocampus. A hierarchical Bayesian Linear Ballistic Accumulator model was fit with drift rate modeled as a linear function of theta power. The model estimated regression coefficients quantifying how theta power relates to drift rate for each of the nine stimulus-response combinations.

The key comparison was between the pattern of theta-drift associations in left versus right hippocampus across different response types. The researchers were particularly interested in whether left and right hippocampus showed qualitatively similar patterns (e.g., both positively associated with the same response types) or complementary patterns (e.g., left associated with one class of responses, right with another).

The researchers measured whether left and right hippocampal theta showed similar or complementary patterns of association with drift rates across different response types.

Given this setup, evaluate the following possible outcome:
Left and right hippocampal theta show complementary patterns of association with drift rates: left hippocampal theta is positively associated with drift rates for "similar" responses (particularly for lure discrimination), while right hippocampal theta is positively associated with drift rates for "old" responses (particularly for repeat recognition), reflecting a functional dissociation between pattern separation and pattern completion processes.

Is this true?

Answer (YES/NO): NO